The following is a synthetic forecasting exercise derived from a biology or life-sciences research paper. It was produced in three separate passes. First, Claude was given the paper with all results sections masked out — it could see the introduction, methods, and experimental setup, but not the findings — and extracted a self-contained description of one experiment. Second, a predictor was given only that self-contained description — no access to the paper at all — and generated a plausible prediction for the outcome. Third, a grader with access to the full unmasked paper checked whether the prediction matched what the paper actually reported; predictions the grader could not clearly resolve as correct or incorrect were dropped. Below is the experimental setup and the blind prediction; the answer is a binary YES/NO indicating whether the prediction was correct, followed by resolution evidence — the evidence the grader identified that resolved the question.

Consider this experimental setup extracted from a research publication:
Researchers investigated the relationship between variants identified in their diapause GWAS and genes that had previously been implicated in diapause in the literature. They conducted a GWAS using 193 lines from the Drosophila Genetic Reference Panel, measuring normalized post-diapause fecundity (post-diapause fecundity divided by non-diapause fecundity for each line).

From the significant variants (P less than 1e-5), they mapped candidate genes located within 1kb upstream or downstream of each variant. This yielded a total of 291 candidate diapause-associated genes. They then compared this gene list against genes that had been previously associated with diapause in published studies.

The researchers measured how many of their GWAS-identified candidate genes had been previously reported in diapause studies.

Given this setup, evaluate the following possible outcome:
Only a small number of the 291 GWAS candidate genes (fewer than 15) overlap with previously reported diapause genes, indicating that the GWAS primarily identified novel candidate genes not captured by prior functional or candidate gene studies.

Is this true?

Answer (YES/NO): NO